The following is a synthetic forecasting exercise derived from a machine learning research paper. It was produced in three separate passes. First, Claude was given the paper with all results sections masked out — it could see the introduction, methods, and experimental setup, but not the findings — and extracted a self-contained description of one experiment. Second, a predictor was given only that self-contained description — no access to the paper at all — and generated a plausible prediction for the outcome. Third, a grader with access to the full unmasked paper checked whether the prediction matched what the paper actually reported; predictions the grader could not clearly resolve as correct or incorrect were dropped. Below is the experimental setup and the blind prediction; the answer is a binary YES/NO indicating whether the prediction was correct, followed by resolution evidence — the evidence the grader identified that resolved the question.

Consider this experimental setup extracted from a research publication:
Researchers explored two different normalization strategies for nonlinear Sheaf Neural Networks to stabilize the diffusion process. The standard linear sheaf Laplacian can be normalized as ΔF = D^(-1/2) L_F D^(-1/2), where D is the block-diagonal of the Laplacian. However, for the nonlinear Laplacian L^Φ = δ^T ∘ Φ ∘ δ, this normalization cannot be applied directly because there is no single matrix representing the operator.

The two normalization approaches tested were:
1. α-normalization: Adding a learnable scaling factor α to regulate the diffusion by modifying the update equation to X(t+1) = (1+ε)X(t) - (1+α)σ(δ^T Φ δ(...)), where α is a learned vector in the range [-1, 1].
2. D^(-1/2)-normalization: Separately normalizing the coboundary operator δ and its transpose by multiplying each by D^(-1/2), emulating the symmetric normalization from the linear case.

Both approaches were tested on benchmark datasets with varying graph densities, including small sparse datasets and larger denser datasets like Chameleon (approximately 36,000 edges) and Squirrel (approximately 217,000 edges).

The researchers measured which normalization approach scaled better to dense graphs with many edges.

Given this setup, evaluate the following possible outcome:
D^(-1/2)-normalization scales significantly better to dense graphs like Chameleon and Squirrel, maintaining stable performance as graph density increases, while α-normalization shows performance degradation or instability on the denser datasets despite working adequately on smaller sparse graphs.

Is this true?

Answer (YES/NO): YES